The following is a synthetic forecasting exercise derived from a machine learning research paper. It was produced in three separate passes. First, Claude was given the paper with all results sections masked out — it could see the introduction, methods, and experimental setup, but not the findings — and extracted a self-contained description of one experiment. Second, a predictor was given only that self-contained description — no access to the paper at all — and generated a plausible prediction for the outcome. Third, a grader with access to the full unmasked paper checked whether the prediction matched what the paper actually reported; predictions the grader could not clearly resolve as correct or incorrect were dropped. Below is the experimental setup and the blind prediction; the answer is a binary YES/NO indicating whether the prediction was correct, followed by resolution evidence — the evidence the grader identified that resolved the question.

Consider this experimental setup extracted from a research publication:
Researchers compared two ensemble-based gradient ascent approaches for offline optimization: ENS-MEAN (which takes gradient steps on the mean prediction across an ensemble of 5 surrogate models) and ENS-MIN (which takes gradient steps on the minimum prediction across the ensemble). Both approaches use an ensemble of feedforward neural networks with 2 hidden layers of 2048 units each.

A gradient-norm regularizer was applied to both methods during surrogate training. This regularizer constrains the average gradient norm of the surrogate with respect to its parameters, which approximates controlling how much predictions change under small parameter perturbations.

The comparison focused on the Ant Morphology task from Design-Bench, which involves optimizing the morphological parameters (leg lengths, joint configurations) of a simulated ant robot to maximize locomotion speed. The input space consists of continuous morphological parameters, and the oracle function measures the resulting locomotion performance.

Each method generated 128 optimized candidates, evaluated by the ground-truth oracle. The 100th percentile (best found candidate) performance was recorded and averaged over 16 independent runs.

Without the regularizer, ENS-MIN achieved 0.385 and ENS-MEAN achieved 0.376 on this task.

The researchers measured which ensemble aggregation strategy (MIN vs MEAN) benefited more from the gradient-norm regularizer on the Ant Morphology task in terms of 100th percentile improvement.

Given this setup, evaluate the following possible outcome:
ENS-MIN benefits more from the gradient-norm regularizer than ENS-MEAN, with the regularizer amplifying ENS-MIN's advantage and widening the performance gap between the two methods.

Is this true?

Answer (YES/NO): YES